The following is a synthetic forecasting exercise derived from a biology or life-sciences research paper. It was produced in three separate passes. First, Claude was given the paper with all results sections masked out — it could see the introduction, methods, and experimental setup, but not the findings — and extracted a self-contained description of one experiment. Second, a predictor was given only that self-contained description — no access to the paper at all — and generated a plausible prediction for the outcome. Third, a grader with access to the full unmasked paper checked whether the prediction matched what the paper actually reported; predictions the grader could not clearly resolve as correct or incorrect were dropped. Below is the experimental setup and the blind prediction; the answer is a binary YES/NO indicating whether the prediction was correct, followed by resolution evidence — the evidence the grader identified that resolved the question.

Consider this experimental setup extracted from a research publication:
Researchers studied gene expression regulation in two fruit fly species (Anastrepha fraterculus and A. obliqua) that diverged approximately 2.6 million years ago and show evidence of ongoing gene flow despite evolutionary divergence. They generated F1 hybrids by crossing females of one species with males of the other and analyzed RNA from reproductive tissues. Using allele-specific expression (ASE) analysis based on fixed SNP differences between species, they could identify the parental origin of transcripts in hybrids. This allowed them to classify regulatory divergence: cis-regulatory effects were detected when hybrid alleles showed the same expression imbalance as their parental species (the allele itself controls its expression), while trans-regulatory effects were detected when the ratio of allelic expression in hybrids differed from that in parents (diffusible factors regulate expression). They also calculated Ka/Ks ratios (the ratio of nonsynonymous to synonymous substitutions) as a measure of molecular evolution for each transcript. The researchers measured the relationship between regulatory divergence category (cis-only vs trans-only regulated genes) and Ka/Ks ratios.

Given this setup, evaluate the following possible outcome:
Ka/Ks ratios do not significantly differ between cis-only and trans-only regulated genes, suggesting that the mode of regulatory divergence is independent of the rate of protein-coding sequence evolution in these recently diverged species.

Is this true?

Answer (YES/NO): NO